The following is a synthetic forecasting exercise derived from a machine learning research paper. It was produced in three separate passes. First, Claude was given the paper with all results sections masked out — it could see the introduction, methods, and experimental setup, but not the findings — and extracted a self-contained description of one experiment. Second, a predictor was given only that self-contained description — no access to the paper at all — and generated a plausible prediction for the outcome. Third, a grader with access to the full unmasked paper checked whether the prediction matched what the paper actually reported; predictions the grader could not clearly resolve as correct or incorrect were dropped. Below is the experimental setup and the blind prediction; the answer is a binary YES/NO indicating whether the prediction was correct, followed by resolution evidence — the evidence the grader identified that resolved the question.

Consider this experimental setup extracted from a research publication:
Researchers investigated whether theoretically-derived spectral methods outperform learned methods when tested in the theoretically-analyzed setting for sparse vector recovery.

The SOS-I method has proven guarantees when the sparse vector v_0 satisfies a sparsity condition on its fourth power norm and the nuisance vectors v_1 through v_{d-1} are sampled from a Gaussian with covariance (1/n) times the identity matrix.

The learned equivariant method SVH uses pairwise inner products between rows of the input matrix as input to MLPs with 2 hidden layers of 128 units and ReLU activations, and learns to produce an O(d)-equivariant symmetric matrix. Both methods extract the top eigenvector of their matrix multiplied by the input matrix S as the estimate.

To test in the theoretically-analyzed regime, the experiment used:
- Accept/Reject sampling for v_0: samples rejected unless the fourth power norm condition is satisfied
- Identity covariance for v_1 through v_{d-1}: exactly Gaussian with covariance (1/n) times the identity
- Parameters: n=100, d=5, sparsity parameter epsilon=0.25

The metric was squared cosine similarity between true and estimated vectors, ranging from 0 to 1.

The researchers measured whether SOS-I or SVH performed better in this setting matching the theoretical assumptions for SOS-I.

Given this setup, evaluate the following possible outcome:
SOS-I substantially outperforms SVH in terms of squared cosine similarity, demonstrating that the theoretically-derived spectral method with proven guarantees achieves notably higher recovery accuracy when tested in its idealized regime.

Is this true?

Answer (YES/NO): YES